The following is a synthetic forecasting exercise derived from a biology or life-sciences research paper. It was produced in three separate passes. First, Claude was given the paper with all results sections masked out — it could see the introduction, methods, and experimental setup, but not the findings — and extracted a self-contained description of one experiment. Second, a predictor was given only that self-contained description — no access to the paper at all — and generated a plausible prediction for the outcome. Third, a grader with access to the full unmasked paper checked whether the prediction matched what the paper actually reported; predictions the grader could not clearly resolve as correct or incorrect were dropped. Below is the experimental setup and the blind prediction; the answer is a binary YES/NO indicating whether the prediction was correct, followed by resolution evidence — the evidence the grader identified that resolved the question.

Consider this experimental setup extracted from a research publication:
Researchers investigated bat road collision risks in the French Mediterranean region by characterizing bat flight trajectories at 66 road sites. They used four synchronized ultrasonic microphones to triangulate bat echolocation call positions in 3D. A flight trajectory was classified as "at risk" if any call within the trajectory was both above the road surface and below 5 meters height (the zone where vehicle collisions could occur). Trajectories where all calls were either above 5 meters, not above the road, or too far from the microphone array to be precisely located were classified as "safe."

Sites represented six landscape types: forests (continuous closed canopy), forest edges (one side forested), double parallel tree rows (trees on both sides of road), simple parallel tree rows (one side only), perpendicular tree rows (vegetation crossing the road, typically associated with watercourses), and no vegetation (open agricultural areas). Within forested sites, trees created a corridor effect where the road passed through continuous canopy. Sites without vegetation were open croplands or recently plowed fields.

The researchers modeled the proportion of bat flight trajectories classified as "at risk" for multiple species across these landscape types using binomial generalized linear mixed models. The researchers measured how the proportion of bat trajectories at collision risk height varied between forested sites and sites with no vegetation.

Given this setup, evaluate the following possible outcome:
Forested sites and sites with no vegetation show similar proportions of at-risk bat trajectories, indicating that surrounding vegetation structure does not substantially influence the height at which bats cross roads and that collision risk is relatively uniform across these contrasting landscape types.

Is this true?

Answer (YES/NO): NO